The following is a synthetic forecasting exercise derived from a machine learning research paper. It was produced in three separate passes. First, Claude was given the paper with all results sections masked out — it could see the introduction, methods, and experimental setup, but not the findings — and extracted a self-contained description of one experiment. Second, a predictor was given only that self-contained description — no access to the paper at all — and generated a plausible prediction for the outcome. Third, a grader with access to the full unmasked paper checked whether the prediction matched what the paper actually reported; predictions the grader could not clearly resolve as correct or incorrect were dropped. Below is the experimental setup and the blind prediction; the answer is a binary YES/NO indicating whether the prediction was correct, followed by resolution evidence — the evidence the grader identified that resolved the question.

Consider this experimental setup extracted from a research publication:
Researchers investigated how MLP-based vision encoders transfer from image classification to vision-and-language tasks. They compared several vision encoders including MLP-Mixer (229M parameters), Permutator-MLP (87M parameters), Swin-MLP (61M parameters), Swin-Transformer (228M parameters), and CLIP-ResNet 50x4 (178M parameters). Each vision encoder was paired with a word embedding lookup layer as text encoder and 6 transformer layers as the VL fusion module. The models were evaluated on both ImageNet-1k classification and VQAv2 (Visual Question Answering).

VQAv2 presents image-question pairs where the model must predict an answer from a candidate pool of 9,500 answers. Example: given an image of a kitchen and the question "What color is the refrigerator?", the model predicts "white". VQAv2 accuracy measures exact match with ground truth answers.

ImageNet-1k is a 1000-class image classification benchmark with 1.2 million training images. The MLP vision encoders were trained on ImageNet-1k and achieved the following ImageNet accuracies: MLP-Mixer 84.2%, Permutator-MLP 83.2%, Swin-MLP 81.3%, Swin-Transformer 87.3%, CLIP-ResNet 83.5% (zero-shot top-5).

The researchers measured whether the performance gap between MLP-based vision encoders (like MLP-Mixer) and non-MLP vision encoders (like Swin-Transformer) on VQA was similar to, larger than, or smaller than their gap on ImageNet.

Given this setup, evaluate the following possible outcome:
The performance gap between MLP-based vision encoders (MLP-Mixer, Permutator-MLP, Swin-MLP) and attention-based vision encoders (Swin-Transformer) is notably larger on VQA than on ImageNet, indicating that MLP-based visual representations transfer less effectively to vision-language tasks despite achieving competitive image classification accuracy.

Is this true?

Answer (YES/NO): YES